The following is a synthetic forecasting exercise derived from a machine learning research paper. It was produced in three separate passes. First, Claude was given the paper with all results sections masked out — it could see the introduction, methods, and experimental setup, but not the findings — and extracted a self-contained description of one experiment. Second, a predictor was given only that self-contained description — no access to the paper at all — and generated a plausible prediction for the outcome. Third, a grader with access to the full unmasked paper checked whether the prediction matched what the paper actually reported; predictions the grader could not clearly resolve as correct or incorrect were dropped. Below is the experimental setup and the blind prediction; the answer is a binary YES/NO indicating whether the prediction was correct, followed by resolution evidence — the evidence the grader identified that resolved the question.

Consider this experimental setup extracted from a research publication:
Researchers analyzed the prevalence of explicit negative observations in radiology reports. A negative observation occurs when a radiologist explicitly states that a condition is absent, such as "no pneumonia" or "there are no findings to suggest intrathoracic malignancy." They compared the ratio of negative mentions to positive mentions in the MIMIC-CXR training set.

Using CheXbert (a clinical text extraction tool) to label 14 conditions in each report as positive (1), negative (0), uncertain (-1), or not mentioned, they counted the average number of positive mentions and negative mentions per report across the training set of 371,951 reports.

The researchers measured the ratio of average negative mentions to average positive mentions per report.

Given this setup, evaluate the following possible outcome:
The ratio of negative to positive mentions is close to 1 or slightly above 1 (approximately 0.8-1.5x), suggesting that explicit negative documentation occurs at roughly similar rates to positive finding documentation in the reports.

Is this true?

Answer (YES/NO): NO